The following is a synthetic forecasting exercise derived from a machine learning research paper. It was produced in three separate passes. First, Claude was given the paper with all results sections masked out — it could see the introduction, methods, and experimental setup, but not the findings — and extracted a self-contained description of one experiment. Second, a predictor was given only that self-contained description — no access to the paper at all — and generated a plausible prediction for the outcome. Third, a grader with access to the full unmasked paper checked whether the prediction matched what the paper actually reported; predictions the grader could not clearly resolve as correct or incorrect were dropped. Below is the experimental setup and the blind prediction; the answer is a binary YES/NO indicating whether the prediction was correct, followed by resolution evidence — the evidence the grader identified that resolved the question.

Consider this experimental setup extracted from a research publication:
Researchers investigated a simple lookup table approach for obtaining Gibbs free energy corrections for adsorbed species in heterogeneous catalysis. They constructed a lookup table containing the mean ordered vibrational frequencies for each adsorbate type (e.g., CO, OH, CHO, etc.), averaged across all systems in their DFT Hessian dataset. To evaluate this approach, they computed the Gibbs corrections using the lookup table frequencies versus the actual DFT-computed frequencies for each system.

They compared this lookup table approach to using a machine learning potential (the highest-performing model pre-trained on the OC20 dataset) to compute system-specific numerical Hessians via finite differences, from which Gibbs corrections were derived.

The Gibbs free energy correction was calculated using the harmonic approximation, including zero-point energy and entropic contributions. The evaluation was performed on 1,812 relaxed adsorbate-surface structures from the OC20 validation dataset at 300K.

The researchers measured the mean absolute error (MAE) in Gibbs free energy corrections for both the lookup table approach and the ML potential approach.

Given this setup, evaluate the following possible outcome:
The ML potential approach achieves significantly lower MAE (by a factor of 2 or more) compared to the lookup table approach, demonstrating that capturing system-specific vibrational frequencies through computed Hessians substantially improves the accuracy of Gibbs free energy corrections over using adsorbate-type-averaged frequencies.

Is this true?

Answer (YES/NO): NO